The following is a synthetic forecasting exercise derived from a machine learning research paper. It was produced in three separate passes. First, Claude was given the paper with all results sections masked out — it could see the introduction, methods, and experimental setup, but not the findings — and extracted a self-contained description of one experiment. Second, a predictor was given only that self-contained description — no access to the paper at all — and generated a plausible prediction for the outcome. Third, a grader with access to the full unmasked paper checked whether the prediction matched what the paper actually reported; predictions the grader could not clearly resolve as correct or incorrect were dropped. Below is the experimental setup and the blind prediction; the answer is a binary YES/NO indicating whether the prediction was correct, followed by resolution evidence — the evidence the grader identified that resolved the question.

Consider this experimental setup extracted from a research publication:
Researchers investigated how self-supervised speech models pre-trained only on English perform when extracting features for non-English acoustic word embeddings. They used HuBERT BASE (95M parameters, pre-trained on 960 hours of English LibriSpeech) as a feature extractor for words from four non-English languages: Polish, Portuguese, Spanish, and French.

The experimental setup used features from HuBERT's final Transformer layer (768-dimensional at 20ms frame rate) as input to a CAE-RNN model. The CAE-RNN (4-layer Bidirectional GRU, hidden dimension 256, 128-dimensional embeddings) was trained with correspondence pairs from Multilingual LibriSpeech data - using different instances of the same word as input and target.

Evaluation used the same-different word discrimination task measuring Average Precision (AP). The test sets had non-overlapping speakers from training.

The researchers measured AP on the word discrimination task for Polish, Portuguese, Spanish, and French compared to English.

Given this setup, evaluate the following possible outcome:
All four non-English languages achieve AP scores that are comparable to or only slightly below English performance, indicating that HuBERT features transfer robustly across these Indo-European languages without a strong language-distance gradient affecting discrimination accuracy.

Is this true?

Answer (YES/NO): NO